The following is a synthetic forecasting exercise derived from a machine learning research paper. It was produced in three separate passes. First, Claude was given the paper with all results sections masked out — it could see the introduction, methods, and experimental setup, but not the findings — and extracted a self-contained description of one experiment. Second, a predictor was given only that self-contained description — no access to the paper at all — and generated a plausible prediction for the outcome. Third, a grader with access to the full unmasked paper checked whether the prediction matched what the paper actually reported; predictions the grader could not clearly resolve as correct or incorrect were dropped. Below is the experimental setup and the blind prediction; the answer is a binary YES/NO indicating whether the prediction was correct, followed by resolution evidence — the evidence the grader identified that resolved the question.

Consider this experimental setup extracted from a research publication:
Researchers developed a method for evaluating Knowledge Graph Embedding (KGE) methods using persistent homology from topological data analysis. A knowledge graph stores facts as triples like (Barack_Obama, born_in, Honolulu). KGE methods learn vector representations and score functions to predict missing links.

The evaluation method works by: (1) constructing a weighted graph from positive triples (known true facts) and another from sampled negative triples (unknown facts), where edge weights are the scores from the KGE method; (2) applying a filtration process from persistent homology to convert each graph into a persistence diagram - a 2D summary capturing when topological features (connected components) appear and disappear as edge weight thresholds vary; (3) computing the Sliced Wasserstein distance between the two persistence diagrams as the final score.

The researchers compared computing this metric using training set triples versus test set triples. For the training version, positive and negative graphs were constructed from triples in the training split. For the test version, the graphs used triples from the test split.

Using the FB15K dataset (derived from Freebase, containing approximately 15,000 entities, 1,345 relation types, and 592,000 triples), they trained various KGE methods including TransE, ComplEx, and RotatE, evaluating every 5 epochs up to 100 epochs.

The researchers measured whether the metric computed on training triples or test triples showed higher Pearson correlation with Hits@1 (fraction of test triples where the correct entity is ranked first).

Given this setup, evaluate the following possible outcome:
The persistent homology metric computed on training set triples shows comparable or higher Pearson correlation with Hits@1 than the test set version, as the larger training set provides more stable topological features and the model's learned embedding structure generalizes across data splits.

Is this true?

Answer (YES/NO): NO